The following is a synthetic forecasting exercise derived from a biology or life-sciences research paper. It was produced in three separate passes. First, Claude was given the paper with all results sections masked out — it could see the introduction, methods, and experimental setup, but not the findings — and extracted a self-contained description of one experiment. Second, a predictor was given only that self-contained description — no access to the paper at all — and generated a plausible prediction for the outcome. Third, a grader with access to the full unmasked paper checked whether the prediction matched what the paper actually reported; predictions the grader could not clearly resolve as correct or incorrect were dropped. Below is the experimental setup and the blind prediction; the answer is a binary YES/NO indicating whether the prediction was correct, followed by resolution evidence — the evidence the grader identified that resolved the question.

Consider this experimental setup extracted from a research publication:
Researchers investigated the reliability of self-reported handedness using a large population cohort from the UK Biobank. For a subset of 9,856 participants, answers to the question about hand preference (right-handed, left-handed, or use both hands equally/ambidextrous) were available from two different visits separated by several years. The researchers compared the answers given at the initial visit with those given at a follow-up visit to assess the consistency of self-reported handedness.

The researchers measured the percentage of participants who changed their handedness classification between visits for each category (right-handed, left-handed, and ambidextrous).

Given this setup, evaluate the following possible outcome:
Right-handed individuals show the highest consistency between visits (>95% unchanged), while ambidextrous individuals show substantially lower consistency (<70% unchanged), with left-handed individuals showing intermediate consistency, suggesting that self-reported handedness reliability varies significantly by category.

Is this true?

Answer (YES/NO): NO